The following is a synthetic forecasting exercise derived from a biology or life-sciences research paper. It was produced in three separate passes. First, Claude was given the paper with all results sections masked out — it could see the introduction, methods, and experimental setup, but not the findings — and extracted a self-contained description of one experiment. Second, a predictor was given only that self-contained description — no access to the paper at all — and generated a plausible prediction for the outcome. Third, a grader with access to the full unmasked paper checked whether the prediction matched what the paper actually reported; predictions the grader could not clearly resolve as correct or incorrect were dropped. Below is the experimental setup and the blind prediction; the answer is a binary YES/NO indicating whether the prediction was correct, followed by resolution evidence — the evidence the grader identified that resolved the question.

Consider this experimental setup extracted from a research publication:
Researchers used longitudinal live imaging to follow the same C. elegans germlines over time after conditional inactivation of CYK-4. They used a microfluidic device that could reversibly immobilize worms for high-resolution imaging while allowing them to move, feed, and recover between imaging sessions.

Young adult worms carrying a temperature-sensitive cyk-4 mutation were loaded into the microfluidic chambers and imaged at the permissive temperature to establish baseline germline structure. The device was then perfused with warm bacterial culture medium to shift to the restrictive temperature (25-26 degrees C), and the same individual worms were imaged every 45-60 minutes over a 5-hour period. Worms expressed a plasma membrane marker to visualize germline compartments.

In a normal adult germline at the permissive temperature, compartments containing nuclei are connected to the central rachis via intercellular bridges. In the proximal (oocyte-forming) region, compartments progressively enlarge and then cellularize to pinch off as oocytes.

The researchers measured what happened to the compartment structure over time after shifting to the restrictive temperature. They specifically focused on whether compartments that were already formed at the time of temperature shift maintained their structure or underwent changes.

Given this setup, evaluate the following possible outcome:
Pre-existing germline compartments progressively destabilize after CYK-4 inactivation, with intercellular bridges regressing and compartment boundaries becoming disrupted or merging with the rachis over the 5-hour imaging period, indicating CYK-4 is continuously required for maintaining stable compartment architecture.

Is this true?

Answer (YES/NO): NO